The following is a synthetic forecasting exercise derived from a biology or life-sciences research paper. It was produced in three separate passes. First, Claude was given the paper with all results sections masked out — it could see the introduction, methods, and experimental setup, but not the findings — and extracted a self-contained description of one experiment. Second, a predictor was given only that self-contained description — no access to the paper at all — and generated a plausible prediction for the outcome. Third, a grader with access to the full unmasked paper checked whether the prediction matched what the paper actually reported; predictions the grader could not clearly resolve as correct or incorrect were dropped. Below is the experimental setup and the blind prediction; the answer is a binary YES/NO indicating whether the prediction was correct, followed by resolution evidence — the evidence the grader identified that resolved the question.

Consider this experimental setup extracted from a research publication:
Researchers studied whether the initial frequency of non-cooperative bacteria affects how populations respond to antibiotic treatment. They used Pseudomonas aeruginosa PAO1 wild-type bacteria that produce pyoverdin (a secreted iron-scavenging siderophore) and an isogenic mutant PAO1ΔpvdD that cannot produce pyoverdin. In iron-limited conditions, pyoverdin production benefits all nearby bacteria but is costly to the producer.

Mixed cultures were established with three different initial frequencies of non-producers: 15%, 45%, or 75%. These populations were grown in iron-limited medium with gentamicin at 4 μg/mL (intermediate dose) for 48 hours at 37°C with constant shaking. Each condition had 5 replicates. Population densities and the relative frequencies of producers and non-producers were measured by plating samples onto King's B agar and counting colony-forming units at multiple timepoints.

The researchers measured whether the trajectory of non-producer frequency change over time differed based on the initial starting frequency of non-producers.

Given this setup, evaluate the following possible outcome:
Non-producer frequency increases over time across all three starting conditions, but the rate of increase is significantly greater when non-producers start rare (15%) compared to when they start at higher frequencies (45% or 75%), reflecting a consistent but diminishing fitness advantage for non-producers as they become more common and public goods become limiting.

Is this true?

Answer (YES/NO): NO